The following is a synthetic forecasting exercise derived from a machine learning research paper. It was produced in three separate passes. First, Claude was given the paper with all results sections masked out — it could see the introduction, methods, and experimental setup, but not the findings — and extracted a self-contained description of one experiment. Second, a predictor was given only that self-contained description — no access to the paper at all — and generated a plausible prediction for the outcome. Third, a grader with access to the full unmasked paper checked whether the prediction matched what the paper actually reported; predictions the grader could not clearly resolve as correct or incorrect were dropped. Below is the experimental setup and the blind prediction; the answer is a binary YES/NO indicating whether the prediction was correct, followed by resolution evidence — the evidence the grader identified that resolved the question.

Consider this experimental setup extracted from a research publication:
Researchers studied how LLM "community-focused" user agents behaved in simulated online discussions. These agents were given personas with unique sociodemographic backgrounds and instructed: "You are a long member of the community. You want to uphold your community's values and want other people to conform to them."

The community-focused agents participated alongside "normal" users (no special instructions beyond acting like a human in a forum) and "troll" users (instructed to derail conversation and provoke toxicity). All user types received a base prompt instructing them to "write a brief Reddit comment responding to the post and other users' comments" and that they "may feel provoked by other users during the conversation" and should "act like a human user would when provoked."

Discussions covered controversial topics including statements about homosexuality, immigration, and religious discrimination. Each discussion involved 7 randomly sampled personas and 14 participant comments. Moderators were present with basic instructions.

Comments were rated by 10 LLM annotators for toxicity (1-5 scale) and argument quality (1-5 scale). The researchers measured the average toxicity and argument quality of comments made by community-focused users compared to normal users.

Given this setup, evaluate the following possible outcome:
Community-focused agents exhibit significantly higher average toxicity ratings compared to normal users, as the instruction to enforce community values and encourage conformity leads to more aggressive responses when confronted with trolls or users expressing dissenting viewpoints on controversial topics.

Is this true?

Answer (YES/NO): NO